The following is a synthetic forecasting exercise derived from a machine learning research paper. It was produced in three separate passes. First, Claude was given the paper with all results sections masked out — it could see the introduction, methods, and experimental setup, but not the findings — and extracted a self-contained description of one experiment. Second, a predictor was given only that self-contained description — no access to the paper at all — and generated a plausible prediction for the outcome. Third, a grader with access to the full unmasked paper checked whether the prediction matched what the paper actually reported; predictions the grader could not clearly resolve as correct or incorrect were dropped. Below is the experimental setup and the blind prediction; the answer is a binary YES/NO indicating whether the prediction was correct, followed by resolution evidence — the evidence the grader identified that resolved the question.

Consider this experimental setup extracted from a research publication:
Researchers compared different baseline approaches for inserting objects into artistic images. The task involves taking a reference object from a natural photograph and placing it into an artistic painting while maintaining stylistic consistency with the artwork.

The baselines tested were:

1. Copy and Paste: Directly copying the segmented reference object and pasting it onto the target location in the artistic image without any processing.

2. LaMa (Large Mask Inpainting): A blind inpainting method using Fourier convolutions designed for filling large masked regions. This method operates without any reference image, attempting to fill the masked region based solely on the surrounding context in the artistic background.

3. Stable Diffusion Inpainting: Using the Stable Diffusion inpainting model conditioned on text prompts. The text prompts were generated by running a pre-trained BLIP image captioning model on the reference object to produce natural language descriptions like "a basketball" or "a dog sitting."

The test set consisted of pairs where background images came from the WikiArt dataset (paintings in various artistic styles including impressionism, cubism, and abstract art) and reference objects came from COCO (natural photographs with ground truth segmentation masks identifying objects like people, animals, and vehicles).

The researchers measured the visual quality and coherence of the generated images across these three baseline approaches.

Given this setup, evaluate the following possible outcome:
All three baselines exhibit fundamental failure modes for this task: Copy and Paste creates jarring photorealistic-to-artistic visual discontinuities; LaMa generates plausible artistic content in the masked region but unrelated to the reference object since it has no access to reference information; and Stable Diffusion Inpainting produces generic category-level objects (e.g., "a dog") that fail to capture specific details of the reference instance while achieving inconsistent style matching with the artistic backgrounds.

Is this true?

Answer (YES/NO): NO